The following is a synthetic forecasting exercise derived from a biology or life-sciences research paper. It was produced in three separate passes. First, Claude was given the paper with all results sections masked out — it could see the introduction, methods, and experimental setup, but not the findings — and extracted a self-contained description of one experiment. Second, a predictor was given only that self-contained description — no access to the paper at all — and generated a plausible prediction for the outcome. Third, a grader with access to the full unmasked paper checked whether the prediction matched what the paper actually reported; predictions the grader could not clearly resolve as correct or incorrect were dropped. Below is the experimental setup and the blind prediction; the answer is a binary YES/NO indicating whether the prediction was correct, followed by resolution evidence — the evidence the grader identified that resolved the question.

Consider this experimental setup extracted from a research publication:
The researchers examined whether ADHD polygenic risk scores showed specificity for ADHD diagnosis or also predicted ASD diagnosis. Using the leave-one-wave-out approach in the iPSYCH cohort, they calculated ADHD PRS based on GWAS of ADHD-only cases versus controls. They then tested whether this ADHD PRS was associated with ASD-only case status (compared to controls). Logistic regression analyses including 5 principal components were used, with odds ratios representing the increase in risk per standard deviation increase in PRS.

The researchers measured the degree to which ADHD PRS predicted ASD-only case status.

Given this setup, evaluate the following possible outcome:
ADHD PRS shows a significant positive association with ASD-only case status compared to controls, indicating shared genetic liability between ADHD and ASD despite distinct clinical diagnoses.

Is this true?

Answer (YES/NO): YES